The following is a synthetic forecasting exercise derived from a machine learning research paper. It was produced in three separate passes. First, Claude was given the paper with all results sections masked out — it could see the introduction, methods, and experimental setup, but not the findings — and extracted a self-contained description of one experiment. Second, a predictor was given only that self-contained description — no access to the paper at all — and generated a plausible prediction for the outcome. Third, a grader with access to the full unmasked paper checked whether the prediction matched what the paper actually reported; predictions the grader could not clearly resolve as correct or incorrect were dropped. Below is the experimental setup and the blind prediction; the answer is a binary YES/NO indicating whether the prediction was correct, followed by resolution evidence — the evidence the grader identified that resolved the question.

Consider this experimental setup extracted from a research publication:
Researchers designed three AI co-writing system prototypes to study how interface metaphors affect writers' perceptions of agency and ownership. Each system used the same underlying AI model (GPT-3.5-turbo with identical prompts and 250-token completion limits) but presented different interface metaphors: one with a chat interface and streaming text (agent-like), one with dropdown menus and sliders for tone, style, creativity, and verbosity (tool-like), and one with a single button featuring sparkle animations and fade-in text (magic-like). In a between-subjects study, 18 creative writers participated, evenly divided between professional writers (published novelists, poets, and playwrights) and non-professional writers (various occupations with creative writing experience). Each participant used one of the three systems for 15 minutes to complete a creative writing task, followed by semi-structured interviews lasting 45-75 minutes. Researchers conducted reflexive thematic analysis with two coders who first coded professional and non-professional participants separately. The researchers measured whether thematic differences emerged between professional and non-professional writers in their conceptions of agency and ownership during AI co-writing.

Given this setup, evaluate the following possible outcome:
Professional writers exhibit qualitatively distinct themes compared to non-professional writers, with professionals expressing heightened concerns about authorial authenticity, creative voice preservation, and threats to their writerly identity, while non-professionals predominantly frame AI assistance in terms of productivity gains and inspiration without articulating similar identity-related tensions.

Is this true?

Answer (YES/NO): NO